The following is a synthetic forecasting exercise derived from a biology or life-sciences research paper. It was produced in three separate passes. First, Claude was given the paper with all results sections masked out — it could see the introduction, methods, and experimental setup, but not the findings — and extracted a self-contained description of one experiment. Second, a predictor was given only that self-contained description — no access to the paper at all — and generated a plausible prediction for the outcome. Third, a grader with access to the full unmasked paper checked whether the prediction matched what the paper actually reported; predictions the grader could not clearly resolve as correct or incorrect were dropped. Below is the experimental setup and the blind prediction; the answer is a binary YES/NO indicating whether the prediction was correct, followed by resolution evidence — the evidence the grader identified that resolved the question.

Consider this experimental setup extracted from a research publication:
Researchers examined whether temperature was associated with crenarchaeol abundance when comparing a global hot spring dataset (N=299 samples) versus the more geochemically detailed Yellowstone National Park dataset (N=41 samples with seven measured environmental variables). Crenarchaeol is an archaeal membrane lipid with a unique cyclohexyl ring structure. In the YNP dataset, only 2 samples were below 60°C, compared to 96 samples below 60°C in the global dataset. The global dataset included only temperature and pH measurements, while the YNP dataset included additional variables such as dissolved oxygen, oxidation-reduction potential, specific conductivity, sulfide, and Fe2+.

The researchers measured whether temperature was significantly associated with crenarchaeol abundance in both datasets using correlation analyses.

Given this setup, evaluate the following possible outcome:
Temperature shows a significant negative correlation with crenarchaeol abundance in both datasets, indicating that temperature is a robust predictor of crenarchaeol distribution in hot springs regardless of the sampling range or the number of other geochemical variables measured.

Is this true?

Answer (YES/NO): NO